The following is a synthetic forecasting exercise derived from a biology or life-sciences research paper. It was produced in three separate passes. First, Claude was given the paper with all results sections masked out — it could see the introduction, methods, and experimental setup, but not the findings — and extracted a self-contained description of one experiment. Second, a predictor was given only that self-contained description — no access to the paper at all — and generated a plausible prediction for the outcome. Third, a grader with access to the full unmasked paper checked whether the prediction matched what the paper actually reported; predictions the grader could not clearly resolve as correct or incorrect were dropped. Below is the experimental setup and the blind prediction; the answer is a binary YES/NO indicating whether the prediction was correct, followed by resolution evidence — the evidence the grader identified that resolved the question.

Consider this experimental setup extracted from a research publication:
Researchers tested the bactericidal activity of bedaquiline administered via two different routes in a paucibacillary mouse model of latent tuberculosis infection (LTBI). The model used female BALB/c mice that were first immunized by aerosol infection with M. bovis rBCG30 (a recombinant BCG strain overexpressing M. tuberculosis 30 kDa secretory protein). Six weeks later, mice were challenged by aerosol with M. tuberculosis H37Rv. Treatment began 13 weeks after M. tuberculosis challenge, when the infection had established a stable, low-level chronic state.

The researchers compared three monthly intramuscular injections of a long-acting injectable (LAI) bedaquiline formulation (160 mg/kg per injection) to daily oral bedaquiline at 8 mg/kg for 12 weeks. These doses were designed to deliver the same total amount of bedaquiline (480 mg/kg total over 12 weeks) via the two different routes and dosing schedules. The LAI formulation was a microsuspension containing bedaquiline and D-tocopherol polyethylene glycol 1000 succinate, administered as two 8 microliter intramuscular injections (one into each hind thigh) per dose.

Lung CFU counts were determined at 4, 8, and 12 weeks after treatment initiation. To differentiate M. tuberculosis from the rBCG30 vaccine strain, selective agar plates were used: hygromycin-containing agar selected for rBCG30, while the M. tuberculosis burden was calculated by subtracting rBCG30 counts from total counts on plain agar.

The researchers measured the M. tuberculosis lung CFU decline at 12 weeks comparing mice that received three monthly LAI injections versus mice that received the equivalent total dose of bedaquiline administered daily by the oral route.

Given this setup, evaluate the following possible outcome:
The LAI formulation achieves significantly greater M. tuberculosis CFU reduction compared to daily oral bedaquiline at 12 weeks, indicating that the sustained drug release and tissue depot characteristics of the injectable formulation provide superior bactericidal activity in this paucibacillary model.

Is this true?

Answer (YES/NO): NO